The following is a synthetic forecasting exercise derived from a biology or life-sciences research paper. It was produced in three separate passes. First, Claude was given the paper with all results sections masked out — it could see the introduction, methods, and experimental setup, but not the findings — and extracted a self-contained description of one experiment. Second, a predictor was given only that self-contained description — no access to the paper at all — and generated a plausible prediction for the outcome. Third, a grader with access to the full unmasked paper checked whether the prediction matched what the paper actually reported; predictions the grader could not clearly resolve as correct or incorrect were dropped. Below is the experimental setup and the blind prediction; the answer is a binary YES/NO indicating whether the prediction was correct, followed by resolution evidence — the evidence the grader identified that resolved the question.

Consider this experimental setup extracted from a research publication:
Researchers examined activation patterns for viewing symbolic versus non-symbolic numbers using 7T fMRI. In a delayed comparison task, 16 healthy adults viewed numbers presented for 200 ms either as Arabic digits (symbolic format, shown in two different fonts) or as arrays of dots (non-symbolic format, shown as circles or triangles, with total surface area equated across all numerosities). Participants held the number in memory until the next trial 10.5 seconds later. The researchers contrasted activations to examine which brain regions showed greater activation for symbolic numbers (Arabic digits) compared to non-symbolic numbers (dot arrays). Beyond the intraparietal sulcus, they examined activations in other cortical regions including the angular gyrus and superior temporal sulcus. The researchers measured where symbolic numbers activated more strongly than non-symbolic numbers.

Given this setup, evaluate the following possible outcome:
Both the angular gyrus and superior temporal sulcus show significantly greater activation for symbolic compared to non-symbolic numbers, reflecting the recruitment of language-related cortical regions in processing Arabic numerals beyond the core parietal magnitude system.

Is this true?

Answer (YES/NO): YES